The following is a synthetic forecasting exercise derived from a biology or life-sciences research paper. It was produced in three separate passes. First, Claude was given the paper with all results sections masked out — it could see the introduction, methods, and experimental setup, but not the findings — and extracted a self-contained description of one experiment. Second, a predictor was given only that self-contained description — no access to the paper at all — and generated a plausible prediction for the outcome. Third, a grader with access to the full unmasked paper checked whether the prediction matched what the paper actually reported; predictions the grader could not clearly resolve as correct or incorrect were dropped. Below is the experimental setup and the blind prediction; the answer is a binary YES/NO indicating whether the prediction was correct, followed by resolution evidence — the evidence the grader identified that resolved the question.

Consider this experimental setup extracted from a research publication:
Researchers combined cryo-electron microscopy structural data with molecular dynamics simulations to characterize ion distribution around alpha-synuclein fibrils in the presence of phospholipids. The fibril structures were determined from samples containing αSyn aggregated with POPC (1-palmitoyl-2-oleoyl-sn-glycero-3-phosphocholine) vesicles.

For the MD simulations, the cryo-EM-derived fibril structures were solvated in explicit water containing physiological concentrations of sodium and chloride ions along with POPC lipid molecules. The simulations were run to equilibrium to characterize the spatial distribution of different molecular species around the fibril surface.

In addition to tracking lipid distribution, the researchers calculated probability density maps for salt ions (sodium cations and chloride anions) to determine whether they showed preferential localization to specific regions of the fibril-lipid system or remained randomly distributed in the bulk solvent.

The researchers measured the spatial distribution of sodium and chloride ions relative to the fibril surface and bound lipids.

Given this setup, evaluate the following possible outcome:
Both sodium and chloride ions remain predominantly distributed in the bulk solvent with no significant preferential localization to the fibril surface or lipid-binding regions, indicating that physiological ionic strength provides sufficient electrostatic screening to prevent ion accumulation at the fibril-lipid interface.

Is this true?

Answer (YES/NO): NO